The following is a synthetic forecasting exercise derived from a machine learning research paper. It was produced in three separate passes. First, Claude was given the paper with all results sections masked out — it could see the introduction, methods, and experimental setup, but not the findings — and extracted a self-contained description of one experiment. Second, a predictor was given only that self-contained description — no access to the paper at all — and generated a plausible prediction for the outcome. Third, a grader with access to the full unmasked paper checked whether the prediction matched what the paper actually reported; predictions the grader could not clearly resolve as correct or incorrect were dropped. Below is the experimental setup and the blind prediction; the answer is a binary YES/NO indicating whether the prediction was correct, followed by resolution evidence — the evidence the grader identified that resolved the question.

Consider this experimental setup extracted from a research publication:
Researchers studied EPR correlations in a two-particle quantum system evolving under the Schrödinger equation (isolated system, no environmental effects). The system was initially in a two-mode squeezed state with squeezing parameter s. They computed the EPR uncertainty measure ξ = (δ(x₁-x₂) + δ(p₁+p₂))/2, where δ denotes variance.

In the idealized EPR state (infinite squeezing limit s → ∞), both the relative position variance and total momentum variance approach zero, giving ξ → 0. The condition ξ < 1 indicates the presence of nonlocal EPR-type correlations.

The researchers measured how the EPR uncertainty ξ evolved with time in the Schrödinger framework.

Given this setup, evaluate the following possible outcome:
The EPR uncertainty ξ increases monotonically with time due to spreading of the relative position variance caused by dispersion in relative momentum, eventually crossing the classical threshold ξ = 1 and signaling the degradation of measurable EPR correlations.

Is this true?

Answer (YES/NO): YES